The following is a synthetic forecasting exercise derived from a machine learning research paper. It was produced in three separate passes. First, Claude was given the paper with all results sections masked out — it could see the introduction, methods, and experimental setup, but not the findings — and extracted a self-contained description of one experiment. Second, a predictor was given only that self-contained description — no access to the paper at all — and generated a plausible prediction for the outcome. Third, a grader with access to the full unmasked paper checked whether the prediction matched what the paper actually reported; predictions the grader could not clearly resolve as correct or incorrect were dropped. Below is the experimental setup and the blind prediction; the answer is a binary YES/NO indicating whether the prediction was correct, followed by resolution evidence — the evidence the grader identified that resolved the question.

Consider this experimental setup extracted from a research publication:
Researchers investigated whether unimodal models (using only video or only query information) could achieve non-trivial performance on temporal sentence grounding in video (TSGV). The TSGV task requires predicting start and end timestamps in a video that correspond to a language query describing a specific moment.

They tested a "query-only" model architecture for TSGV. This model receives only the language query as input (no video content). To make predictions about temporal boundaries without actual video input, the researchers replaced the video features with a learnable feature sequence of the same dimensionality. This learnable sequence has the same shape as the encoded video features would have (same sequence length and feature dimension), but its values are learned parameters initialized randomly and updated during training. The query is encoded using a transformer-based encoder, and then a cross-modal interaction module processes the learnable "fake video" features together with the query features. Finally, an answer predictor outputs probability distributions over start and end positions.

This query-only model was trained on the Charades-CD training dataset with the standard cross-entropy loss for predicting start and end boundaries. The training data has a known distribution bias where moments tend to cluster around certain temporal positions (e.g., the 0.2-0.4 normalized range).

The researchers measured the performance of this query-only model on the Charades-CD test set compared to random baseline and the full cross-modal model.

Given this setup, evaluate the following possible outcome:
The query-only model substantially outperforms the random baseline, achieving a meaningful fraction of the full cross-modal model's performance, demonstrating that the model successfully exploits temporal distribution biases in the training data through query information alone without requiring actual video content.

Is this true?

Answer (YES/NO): YES